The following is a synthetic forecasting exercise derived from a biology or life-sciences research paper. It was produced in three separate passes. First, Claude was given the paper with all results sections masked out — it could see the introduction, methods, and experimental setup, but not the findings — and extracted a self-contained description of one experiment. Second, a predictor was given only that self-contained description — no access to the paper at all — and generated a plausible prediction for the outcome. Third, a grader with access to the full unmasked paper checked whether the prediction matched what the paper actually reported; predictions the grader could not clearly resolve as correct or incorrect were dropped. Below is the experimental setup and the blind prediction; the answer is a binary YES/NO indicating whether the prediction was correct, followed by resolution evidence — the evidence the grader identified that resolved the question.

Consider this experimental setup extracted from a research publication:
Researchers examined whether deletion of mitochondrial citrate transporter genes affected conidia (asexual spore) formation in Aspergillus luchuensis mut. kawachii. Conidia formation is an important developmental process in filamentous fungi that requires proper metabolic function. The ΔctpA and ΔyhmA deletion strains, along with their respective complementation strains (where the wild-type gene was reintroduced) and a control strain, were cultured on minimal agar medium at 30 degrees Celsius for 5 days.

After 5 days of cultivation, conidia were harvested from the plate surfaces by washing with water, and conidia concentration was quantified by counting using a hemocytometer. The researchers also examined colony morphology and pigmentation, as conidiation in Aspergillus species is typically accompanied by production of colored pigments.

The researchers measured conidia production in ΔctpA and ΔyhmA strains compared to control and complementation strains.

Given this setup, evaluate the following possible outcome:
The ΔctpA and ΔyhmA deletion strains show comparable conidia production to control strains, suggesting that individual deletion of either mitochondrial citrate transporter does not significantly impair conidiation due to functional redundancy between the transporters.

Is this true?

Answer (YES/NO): NO